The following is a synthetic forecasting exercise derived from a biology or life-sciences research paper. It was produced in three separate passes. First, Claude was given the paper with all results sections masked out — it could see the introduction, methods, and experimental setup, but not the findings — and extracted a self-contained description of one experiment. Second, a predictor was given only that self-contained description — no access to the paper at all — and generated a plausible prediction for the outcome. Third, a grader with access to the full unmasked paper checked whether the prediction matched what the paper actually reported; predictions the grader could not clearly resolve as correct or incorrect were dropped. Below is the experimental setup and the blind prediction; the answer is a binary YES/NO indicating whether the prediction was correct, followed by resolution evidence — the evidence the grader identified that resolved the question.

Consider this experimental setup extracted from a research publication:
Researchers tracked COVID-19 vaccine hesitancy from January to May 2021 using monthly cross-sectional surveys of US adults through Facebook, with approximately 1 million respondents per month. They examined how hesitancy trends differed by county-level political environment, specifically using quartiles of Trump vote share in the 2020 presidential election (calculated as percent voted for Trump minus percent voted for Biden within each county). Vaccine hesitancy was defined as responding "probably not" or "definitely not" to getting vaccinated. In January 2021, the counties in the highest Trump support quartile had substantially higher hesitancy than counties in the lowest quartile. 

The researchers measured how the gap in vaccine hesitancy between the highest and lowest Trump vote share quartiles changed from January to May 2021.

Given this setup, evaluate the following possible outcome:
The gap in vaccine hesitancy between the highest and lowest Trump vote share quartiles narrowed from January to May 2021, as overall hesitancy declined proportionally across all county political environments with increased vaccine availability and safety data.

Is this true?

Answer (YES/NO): NO